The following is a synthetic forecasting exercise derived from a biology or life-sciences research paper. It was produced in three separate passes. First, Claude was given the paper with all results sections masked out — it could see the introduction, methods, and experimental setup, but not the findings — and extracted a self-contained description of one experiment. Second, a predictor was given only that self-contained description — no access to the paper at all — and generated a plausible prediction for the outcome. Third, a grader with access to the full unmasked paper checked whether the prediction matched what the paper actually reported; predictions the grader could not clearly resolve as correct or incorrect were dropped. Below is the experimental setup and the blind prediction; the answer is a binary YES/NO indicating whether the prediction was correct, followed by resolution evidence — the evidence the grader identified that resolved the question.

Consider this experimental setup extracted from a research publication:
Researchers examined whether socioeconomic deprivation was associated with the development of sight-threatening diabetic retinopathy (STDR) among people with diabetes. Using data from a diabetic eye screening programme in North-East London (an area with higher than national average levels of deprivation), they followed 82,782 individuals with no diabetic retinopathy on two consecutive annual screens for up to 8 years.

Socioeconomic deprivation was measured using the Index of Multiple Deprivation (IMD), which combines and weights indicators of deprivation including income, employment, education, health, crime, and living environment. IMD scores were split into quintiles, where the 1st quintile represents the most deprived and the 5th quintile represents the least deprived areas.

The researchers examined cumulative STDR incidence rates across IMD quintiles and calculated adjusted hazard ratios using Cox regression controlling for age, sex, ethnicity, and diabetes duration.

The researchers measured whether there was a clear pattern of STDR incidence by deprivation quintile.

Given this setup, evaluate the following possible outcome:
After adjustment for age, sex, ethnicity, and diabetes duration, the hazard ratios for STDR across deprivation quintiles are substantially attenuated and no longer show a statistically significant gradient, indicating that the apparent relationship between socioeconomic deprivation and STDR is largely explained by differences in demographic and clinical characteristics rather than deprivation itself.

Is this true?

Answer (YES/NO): NO